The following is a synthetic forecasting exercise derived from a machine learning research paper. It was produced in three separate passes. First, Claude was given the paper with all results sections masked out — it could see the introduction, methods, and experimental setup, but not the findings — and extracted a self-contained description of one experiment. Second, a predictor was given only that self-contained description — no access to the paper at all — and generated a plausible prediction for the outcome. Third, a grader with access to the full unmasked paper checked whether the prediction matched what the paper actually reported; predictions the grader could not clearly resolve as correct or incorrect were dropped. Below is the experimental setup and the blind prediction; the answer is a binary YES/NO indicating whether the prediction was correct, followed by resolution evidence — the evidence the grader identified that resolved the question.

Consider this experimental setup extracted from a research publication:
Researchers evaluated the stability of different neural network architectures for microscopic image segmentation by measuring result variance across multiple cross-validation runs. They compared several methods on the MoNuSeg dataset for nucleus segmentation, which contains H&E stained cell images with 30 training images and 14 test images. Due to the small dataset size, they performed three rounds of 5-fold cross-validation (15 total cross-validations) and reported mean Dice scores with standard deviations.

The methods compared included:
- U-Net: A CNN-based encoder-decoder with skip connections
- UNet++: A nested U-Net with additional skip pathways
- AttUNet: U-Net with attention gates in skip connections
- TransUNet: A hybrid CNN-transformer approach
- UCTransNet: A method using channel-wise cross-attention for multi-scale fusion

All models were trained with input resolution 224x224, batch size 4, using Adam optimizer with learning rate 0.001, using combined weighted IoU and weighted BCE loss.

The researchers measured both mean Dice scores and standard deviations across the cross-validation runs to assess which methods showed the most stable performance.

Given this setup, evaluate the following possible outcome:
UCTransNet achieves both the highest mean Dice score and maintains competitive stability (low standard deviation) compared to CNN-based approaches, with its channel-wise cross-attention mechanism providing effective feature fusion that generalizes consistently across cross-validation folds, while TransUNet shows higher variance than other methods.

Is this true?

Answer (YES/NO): NO